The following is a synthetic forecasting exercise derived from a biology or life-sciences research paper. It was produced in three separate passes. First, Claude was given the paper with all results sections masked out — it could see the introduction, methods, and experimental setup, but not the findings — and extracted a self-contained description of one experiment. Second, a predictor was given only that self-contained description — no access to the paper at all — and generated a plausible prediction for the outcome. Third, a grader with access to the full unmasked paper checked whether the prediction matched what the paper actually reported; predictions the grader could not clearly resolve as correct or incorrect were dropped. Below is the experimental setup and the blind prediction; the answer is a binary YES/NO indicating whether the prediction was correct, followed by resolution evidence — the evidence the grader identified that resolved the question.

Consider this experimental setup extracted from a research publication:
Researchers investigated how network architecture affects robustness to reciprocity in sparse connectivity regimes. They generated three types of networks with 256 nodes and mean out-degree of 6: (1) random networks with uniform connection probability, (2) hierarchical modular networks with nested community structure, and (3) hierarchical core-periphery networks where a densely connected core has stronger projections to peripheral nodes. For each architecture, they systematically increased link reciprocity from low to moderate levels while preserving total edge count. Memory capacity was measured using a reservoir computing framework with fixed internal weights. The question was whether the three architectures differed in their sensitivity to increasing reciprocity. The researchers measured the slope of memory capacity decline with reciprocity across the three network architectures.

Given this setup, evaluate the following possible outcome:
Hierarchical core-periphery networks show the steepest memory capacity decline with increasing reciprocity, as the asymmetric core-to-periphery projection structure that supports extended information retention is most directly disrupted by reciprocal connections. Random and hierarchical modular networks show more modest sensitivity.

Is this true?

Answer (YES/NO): NO